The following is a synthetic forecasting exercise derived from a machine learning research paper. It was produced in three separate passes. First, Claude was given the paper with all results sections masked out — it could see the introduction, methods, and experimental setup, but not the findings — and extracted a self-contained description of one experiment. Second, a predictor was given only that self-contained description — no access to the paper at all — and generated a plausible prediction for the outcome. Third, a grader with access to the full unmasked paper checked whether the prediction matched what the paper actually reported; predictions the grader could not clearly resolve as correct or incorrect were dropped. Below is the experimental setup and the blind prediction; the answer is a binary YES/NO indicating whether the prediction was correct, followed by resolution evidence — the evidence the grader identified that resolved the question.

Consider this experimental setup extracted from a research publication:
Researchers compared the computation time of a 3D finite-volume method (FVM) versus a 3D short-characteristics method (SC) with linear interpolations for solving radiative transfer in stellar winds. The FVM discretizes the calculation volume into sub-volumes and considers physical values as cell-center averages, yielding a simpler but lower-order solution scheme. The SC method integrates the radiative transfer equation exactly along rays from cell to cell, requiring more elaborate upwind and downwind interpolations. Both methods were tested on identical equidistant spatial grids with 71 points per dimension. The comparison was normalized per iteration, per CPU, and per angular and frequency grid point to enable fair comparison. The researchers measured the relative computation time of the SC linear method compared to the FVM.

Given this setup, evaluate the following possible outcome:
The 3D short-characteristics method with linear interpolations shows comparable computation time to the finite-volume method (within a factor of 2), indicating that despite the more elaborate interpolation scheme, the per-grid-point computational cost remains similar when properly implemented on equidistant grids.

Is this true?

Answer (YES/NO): NO